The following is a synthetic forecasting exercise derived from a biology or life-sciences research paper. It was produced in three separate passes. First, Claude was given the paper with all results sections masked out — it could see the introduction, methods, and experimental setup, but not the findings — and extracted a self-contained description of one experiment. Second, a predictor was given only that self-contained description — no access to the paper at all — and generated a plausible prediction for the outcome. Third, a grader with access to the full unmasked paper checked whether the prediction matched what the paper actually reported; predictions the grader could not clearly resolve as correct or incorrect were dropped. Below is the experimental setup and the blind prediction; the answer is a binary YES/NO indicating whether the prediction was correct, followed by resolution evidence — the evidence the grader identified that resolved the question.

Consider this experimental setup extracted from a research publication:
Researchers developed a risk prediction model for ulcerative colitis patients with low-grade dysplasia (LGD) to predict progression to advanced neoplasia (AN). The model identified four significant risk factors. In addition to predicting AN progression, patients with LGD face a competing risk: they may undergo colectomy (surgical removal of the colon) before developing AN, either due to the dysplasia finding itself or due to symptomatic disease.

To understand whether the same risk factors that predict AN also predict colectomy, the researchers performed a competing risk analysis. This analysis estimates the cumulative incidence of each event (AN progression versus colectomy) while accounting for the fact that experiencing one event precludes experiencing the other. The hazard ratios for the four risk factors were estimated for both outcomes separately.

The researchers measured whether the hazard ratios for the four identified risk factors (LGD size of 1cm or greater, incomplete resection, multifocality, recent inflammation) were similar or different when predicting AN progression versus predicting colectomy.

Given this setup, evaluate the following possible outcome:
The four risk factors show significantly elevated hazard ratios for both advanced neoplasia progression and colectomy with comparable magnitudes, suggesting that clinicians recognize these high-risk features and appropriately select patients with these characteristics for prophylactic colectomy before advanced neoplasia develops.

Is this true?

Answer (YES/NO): YES